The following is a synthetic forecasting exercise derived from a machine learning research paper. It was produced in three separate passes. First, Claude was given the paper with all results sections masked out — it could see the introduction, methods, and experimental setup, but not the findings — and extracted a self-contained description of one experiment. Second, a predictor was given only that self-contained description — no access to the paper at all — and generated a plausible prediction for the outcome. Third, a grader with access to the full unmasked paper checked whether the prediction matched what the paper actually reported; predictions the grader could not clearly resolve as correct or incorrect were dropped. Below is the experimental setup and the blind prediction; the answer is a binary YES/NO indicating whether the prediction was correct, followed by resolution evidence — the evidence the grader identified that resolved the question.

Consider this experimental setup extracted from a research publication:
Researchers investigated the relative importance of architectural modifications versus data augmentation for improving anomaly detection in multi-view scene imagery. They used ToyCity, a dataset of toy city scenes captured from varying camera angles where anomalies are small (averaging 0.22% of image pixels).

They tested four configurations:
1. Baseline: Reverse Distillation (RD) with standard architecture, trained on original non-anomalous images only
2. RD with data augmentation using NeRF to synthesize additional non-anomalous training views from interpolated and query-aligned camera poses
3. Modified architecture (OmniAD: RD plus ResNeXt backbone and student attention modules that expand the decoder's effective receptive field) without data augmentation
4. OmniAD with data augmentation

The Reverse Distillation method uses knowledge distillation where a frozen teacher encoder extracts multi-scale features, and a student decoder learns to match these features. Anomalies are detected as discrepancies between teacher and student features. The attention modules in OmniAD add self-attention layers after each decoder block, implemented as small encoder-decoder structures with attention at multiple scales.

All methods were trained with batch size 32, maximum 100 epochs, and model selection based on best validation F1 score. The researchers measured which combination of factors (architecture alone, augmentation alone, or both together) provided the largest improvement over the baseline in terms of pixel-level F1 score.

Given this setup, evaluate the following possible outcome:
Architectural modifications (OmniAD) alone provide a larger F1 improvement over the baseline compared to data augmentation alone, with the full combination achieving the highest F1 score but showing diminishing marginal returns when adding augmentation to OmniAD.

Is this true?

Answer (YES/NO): NO